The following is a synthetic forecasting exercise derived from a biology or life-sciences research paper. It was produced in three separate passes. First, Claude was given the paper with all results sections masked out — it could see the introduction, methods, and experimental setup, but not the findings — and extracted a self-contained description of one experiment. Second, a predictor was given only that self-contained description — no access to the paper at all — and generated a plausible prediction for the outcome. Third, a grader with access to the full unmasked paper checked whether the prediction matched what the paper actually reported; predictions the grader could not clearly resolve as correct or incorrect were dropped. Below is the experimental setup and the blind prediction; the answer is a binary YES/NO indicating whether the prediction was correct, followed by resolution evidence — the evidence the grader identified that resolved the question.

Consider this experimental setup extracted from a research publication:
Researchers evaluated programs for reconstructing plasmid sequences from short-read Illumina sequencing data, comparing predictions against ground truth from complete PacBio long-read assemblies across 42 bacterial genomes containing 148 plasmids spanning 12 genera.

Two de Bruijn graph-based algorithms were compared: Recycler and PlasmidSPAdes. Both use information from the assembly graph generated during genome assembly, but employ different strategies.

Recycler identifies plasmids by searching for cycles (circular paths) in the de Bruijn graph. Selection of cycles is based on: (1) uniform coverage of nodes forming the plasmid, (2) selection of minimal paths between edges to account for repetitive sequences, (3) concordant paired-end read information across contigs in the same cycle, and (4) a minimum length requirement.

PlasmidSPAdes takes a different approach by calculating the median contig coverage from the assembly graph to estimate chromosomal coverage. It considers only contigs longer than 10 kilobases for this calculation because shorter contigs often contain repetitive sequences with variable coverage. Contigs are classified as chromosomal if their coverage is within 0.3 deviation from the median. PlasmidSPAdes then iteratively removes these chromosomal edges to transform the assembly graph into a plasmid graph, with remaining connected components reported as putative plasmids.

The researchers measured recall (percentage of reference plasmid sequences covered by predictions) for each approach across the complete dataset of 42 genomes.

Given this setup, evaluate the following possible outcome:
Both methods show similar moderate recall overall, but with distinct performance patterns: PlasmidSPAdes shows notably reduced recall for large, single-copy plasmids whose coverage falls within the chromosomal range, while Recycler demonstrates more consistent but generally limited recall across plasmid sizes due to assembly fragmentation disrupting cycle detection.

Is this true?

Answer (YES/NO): NO